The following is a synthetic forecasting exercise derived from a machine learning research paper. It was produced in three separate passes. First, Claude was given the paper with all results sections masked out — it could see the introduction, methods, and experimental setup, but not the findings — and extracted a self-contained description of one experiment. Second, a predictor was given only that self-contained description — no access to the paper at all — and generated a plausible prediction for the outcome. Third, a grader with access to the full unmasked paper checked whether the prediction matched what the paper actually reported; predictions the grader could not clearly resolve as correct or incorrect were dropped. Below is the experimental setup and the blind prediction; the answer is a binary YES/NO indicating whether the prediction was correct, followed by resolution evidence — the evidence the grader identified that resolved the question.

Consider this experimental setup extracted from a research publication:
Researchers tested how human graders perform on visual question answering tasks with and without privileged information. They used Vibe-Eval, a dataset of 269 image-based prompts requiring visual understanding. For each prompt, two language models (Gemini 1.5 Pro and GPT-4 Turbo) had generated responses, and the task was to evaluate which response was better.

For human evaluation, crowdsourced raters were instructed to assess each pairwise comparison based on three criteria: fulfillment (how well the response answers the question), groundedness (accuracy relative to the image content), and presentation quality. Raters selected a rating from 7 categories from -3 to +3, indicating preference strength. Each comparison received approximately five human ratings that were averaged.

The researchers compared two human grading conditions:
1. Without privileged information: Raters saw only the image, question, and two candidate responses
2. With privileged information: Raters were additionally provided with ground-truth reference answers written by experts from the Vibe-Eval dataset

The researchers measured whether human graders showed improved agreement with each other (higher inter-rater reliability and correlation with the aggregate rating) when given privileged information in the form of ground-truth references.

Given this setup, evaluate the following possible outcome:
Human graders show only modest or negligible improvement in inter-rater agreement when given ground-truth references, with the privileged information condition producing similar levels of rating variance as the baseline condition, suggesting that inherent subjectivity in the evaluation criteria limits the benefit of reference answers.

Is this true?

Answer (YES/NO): NO